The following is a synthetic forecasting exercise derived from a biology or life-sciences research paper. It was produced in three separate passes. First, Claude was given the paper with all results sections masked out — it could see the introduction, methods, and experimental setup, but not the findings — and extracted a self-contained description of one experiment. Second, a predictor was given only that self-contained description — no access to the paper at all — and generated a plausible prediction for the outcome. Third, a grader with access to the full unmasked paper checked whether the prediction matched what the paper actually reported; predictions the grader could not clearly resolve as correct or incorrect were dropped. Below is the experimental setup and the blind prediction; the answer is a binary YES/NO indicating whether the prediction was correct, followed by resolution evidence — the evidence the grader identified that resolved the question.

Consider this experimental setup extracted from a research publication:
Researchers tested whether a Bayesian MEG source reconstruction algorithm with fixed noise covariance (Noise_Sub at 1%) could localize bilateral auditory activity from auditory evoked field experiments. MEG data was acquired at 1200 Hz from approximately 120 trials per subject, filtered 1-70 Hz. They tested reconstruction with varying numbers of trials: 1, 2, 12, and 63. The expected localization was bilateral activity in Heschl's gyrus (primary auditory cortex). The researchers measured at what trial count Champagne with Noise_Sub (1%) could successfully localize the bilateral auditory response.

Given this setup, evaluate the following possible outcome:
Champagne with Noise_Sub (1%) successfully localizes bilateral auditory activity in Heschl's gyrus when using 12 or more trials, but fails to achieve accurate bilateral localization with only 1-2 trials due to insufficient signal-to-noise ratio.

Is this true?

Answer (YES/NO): NO